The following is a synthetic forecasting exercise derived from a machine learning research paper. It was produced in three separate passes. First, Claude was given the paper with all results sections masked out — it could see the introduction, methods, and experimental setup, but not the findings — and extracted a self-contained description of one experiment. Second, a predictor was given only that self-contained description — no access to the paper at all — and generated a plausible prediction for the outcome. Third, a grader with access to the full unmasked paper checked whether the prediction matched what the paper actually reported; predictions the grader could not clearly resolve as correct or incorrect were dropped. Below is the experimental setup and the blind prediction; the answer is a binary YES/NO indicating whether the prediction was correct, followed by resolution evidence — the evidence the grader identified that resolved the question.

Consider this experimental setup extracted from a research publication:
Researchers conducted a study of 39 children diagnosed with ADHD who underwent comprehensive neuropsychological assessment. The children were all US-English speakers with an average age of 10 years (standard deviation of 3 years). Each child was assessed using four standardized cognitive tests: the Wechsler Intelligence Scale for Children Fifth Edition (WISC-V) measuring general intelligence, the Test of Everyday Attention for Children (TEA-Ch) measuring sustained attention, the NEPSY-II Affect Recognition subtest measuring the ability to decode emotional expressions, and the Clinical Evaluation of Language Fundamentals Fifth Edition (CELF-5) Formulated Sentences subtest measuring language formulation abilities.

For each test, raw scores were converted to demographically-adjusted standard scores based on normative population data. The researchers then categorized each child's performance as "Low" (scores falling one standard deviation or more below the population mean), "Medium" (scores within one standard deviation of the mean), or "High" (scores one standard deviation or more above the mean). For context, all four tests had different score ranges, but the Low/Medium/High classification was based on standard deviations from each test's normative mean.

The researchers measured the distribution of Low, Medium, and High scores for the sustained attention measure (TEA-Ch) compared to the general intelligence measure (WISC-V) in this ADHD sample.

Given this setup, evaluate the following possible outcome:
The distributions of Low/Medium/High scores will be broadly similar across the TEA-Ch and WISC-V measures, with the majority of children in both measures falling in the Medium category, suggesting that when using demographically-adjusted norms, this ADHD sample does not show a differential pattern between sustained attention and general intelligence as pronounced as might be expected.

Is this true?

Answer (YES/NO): NO